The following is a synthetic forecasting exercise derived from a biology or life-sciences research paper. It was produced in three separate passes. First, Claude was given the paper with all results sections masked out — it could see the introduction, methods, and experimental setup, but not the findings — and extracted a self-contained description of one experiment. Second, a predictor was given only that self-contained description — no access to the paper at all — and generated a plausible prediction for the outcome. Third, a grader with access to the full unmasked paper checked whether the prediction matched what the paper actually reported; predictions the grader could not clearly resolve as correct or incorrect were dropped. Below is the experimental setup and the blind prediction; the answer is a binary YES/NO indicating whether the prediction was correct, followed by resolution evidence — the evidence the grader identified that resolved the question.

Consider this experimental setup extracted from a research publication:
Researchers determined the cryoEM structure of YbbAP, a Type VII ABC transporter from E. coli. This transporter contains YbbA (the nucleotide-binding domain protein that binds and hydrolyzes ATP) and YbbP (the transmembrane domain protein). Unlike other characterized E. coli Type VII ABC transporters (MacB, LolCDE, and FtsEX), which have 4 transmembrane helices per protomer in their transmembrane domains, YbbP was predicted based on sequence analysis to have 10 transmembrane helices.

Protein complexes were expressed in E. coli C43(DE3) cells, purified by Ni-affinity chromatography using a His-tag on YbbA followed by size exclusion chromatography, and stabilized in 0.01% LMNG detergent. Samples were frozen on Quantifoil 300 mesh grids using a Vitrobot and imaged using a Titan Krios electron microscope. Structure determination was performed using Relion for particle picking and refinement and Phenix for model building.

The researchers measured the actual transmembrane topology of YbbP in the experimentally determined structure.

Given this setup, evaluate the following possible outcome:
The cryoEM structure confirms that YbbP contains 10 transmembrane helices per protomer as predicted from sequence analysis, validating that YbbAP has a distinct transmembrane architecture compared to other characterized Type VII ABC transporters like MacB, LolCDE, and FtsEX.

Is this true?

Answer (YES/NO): YES